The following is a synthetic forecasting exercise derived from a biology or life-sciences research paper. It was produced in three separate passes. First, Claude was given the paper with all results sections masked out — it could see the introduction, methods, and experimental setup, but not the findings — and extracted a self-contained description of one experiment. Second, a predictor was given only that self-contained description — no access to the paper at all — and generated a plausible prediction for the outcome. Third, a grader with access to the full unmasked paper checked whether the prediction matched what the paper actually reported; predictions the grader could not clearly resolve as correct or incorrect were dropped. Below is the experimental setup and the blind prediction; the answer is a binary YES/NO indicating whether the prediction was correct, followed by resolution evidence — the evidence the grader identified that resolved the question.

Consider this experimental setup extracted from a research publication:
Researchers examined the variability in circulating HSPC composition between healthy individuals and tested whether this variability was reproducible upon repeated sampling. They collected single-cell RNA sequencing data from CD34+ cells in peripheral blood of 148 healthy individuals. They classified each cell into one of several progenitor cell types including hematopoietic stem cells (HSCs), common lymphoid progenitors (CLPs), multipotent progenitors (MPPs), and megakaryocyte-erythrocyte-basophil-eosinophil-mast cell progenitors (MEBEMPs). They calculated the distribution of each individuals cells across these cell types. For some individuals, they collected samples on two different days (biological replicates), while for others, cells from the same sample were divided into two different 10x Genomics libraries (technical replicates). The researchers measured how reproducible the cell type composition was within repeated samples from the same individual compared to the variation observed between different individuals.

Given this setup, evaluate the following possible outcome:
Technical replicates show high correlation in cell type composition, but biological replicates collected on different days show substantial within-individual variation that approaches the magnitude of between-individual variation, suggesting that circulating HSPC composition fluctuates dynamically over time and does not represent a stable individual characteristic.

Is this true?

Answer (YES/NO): NO